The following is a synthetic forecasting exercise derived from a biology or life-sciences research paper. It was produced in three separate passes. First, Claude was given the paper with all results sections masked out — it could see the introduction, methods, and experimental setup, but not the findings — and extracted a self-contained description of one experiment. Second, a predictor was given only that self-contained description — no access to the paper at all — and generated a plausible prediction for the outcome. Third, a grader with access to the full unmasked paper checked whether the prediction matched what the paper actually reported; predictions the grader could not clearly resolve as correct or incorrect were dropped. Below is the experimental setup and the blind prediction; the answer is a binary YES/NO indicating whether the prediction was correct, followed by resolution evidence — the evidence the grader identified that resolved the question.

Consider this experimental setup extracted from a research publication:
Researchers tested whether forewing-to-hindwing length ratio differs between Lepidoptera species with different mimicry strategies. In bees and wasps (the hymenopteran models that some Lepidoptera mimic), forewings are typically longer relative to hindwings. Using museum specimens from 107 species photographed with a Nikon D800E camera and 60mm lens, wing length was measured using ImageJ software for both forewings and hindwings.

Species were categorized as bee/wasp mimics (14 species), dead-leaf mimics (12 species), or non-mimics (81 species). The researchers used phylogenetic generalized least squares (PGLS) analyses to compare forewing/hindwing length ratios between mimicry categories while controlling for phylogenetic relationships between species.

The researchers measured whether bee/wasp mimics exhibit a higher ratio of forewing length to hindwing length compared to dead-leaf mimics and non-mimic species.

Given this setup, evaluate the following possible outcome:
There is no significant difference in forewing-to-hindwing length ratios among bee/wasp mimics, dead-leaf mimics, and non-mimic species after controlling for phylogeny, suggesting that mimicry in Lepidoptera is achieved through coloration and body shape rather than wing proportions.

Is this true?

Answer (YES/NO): NO